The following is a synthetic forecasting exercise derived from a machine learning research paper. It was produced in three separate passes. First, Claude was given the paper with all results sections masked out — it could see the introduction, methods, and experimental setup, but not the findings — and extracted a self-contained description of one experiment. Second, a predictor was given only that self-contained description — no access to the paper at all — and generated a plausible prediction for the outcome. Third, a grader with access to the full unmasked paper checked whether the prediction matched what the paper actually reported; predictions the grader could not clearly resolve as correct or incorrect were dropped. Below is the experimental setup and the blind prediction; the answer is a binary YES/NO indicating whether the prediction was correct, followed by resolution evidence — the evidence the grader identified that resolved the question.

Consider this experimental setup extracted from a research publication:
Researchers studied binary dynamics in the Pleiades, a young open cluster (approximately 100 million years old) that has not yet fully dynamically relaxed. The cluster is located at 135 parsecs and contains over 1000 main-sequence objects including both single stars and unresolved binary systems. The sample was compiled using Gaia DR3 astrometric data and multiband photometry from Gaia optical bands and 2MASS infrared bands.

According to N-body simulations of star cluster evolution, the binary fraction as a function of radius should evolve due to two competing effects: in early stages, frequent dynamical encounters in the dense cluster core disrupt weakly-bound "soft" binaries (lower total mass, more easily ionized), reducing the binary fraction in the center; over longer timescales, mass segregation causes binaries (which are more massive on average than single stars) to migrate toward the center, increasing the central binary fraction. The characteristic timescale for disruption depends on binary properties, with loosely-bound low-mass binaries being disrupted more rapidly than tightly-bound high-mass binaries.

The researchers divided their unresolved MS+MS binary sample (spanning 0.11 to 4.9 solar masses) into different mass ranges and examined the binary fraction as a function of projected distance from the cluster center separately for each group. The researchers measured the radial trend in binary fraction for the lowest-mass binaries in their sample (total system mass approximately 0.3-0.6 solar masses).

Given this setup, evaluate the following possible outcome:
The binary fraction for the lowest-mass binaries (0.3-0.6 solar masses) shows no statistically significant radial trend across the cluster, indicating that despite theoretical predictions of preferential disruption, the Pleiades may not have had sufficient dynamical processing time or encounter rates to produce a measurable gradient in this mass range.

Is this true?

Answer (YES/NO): NO